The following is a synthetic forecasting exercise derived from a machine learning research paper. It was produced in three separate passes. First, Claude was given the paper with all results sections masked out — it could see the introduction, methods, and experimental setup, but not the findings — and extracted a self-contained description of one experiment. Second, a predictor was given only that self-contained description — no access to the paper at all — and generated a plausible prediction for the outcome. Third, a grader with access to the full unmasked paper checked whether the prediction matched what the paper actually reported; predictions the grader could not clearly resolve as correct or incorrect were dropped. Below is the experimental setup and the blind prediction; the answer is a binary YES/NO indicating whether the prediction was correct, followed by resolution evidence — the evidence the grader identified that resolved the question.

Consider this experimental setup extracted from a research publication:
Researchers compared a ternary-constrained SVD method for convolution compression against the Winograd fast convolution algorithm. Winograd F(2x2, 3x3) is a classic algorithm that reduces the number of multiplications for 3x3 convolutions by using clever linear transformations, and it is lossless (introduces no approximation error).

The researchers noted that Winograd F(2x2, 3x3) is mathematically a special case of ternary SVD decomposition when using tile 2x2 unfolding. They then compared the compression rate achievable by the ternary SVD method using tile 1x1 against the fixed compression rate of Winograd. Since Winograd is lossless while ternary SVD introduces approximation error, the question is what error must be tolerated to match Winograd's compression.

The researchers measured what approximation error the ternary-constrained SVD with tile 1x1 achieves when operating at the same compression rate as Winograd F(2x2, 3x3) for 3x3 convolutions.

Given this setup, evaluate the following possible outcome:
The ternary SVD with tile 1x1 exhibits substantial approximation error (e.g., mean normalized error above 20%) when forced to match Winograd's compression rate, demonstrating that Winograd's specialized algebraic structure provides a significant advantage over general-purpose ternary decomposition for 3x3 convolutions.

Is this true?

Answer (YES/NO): NO